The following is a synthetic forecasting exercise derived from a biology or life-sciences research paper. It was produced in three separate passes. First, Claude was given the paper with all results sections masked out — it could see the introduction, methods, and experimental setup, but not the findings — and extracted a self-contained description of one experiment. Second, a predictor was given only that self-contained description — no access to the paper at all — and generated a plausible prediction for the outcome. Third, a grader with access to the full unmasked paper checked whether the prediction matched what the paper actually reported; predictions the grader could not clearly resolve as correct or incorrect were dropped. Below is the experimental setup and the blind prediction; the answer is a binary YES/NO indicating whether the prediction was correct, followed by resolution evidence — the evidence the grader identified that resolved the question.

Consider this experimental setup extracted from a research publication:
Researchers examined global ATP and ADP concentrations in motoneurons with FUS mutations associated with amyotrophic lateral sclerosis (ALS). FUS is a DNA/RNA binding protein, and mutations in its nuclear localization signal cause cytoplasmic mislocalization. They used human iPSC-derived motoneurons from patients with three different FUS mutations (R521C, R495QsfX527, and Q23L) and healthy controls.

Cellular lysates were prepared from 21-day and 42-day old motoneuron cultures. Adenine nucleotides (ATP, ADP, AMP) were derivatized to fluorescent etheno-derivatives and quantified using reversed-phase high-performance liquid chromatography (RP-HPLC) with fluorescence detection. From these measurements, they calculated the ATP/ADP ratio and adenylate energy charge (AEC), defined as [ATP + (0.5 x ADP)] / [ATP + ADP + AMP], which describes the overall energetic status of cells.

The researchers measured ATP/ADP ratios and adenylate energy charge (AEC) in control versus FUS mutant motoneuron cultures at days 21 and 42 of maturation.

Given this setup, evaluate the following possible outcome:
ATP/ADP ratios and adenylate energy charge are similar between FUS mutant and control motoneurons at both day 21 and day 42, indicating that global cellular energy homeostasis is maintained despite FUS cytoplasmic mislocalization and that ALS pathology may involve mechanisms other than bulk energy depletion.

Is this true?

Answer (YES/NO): YES